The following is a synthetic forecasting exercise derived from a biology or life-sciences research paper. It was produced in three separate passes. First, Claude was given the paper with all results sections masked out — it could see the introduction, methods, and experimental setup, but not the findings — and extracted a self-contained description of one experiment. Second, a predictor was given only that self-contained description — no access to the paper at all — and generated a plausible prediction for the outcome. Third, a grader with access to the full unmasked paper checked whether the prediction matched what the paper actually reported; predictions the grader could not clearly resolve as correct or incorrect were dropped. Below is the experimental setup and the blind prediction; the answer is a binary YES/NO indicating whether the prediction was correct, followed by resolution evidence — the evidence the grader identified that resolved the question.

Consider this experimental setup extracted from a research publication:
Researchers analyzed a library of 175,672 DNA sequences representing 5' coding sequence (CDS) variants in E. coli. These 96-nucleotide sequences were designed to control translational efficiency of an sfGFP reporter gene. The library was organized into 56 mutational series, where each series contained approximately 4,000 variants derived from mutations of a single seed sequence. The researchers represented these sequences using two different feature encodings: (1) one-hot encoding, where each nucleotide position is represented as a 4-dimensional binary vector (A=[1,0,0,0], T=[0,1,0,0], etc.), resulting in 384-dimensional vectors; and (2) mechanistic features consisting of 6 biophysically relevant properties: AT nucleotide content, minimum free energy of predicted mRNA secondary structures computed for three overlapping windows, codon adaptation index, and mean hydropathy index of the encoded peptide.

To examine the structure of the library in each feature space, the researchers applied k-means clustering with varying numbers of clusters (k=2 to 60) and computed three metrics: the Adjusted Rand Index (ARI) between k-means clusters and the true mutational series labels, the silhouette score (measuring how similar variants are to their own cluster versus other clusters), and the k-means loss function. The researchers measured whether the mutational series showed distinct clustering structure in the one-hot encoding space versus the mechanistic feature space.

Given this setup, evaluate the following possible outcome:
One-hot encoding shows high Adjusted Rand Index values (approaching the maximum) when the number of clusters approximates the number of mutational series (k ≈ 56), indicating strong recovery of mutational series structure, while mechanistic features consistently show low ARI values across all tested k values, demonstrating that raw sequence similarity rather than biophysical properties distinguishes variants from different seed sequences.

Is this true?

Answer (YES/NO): YES